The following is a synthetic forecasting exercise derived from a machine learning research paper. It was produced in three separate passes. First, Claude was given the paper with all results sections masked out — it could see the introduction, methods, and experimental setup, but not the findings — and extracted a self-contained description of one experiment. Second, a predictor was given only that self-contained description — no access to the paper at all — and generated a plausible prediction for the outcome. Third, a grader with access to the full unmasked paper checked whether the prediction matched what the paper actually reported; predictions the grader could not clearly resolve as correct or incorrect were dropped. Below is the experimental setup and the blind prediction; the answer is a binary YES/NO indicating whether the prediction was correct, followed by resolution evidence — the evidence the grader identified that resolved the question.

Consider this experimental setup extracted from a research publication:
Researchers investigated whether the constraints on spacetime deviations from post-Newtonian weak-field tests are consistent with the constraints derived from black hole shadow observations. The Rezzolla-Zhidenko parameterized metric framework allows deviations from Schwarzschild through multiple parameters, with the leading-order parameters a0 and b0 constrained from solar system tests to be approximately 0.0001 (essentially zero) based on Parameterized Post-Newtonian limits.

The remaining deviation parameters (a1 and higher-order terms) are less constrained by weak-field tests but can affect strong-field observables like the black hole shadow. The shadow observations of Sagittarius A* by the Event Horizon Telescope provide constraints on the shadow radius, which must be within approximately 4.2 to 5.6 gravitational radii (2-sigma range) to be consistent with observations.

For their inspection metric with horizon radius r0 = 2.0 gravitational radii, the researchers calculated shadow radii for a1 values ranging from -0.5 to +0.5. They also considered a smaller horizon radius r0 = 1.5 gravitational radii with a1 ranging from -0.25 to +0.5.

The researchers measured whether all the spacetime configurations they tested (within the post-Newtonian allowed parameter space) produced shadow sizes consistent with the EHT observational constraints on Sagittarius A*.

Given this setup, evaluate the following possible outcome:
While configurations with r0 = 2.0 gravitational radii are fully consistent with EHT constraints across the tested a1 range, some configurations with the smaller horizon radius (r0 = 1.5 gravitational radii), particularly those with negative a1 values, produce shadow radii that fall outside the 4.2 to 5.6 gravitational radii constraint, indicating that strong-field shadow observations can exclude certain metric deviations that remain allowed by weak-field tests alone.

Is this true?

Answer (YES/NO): NO